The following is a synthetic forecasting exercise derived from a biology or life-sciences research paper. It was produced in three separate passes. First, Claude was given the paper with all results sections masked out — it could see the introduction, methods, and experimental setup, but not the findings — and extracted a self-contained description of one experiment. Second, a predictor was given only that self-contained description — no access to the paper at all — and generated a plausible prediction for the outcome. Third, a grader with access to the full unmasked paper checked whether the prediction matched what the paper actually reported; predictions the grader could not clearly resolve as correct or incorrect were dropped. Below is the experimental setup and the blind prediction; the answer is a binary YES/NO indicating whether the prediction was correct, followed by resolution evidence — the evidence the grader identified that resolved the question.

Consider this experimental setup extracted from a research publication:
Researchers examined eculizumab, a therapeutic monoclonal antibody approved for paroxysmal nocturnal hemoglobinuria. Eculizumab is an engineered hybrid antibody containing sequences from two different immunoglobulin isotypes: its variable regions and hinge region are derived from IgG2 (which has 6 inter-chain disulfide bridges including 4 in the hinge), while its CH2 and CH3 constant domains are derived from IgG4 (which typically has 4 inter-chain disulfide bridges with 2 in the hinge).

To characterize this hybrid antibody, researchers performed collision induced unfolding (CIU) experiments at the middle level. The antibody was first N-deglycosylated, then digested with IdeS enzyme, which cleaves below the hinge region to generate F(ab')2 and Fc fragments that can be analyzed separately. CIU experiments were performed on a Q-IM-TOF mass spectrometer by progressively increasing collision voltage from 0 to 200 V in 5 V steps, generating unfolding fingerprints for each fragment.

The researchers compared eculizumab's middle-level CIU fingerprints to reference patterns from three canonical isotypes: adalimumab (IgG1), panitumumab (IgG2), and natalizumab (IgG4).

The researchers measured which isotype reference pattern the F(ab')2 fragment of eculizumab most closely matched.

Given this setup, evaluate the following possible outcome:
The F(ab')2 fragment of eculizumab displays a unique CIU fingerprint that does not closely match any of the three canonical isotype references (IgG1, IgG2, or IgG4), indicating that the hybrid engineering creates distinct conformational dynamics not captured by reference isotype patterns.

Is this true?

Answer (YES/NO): NO